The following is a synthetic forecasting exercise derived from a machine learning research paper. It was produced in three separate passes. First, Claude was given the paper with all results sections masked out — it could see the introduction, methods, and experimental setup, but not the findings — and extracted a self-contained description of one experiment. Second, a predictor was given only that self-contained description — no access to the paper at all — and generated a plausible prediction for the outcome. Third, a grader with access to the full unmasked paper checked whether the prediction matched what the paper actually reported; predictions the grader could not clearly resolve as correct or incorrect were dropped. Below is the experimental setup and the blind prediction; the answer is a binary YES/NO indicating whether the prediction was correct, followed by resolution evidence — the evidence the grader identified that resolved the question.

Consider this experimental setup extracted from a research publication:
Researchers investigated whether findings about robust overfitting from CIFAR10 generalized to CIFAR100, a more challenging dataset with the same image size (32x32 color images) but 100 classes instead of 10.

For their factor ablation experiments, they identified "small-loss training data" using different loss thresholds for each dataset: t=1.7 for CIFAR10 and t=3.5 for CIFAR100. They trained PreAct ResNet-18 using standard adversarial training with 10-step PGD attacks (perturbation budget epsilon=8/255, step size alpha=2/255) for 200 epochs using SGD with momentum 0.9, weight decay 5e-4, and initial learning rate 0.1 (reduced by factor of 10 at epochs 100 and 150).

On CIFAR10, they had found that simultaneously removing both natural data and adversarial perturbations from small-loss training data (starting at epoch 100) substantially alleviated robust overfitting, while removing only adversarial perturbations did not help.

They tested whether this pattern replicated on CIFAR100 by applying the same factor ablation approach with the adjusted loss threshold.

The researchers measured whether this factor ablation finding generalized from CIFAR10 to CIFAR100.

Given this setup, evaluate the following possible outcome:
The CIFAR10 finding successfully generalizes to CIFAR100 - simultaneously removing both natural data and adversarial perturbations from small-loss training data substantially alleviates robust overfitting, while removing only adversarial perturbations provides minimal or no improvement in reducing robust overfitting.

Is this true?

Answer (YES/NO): YES